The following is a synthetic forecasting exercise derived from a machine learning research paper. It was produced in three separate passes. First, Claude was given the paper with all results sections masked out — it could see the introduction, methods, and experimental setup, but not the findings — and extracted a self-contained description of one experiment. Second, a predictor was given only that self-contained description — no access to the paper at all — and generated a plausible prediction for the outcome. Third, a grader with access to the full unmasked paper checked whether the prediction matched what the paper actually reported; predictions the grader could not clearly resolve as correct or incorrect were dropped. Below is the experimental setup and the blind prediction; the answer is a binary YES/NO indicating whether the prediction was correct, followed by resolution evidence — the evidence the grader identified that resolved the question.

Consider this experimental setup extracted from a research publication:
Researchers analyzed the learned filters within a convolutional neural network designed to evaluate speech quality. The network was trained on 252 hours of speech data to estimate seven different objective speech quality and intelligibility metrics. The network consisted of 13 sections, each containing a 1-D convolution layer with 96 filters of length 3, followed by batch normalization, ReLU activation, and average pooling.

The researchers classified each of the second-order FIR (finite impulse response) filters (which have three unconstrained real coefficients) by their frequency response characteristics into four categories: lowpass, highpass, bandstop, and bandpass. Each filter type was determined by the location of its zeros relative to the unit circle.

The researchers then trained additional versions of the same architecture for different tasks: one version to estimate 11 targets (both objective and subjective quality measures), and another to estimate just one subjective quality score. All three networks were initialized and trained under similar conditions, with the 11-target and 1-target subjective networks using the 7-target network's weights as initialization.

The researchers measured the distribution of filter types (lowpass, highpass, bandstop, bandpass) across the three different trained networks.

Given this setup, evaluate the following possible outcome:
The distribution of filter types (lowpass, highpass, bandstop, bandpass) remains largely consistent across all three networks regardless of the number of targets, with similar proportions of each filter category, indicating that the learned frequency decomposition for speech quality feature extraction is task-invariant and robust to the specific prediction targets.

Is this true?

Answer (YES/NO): YES